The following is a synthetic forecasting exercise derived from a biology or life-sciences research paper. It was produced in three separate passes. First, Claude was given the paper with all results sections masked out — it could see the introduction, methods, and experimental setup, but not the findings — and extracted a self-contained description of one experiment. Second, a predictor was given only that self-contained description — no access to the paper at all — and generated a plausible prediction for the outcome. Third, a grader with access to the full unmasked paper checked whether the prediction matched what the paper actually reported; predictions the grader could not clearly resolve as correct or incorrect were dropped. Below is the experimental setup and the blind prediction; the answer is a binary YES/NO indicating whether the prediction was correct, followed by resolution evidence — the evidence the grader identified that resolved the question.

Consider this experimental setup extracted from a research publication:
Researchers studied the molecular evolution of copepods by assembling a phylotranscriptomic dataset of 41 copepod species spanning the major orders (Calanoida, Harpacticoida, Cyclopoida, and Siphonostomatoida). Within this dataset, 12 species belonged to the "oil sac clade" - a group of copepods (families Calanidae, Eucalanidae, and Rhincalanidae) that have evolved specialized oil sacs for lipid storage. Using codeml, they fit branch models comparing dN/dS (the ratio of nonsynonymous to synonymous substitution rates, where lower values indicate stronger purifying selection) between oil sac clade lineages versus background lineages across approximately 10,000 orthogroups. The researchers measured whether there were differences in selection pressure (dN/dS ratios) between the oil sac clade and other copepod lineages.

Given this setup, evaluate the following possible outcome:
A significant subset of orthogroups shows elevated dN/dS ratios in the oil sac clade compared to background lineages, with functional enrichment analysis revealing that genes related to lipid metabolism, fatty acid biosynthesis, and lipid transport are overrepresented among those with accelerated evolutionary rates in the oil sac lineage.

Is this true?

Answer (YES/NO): NO